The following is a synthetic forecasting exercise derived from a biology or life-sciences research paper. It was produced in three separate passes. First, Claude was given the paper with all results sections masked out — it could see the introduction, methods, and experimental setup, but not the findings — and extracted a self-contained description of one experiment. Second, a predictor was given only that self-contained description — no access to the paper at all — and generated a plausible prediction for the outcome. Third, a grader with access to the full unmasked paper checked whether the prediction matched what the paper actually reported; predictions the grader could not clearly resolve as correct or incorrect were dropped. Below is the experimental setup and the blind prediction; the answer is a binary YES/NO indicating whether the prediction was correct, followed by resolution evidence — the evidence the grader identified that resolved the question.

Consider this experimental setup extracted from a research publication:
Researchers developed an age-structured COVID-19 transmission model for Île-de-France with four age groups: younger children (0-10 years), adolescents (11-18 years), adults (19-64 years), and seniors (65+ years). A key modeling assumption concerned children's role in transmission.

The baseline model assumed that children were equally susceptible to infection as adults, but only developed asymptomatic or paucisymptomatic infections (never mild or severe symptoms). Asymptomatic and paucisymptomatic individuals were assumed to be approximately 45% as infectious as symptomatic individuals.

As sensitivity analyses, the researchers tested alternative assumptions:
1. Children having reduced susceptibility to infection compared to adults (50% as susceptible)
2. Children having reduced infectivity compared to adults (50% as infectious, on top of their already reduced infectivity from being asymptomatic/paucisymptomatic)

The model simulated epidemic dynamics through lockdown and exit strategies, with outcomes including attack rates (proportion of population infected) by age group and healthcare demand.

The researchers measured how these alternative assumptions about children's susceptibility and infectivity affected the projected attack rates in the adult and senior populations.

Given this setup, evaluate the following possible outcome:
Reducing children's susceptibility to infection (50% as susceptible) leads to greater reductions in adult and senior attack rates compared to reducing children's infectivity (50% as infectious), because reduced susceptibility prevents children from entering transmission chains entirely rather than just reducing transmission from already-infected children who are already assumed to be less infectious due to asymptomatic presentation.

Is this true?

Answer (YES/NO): NO